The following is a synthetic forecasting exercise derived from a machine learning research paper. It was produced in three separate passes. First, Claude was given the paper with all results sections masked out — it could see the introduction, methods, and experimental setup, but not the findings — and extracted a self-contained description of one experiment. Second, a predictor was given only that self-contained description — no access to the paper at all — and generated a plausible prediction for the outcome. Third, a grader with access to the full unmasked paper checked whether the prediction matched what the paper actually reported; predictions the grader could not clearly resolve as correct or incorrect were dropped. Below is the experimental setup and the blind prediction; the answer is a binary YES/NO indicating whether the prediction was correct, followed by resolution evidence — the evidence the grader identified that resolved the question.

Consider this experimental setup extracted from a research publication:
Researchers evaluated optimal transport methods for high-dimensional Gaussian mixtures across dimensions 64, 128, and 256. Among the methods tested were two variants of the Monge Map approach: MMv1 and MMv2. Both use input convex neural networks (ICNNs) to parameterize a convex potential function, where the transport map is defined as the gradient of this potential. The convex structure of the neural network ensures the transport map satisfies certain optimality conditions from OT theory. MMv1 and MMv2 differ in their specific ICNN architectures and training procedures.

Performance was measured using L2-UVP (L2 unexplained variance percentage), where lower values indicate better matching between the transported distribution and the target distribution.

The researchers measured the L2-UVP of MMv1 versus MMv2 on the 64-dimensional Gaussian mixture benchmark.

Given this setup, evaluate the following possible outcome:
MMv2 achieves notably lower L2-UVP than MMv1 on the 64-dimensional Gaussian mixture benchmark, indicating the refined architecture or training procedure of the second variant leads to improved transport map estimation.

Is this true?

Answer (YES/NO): NO